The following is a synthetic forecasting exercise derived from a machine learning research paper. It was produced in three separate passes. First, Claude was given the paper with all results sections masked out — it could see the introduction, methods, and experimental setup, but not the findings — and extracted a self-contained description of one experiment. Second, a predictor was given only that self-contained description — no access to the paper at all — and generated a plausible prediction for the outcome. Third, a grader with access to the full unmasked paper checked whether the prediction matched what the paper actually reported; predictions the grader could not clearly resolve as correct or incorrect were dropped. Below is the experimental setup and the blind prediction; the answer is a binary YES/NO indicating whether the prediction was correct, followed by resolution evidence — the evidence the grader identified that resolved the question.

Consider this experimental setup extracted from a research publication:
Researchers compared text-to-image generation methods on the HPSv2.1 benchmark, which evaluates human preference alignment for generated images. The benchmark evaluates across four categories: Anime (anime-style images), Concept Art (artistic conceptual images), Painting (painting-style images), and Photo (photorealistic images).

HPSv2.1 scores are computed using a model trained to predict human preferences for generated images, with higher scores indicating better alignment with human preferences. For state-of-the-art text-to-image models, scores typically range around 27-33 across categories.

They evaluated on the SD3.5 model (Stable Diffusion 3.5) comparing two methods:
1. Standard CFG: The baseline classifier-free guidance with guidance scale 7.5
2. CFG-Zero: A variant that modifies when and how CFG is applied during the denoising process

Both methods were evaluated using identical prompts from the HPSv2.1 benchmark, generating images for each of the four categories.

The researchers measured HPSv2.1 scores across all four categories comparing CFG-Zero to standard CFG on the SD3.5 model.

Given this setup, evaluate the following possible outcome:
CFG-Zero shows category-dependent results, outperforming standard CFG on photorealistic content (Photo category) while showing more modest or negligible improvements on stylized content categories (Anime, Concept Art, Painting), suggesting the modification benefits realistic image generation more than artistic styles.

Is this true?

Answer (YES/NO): NO